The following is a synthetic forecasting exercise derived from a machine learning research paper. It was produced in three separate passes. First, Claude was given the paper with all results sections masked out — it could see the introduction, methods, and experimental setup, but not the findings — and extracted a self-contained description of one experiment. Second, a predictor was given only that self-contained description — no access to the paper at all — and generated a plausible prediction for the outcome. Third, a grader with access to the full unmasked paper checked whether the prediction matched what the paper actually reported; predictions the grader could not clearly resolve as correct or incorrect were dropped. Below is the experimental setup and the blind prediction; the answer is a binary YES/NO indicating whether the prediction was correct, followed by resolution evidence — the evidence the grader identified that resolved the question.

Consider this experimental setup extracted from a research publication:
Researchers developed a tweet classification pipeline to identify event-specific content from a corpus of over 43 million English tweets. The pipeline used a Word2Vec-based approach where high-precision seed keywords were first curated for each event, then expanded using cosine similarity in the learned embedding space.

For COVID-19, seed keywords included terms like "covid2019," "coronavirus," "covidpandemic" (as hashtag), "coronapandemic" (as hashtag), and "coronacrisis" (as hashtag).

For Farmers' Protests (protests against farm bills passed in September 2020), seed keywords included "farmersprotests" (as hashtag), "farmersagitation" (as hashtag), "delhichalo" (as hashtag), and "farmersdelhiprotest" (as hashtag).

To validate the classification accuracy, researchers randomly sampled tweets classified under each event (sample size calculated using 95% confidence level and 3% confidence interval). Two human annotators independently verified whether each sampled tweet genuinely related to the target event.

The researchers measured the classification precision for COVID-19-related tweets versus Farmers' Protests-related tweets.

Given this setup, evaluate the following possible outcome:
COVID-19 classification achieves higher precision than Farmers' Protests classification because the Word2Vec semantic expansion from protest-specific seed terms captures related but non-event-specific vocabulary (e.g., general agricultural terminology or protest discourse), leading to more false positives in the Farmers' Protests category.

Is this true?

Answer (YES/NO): YES